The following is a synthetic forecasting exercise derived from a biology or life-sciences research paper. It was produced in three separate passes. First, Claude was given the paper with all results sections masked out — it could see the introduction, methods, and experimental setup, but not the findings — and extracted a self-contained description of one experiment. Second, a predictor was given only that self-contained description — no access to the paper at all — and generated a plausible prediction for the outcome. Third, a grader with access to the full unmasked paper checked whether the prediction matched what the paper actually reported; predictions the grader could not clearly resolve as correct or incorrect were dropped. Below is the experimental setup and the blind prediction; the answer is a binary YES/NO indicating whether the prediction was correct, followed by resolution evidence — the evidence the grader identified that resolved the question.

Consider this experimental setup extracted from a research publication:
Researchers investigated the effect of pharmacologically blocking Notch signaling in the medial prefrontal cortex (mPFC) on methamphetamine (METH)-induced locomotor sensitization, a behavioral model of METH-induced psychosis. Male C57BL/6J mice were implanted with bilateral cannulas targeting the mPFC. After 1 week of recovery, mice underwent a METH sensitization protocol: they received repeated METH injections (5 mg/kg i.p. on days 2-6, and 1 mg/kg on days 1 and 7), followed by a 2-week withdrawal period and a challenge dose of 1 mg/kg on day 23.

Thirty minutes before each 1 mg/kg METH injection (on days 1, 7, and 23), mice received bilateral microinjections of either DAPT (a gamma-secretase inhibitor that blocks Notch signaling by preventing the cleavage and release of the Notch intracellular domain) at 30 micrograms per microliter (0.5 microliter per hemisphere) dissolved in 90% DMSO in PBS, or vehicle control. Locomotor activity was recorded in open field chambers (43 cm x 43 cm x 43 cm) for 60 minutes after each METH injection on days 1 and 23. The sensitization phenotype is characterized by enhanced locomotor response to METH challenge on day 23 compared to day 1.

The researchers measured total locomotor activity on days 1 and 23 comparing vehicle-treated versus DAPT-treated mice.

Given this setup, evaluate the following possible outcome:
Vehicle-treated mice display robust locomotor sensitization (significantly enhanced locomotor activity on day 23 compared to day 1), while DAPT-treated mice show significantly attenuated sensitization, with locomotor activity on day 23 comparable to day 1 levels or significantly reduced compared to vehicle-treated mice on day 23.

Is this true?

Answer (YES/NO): NO